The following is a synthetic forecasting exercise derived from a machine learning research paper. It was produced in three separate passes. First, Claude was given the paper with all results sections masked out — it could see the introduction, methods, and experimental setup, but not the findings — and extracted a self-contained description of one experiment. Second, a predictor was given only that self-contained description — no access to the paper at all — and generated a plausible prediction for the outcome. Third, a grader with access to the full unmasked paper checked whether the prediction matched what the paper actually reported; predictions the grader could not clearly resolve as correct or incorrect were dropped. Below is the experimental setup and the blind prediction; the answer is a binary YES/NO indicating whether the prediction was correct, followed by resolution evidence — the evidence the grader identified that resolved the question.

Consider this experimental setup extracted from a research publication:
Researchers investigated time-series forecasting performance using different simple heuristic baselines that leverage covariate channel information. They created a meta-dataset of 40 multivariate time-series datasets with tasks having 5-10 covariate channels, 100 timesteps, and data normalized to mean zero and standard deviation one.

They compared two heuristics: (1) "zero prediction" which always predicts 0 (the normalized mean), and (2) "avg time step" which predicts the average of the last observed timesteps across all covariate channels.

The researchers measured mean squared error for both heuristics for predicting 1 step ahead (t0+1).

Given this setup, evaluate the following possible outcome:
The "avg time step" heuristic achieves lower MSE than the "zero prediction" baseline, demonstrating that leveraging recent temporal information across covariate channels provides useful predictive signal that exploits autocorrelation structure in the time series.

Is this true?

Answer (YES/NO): YES